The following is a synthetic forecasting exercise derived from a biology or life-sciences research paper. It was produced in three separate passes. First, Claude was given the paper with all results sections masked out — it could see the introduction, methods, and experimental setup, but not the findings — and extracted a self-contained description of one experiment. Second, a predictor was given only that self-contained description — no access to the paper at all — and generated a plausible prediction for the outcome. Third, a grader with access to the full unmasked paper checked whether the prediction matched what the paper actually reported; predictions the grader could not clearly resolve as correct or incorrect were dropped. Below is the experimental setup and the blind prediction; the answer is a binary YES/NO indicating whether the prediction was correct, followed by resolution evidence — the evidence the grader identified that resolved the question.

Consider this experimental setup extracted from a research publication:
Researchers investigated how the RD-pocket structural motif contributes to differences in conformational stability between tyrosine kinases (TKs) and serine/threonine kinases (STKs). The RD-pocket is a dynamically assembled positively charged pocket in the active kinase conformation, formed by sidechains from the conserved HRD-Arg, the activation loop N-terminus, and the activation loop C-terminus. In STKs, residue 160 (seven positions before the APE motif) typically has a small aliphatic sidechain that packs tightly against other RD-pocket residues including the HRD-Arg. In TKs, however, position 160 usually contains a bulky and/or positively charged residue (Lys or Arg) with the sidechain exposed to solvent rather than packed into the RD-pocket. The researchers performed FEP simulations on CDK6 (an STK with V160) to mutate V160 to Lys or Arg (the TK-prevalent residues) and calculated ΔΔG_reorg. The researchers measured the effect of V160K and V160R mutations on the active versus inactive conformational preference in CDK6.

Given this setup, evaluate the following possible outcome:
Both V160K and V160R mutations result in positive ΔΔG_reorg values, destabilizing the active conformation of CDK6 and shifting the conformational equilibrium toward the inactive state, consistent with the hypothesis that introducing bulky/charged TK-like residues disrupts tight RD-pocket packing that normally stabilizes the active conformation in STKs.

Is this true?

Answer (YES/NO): NO